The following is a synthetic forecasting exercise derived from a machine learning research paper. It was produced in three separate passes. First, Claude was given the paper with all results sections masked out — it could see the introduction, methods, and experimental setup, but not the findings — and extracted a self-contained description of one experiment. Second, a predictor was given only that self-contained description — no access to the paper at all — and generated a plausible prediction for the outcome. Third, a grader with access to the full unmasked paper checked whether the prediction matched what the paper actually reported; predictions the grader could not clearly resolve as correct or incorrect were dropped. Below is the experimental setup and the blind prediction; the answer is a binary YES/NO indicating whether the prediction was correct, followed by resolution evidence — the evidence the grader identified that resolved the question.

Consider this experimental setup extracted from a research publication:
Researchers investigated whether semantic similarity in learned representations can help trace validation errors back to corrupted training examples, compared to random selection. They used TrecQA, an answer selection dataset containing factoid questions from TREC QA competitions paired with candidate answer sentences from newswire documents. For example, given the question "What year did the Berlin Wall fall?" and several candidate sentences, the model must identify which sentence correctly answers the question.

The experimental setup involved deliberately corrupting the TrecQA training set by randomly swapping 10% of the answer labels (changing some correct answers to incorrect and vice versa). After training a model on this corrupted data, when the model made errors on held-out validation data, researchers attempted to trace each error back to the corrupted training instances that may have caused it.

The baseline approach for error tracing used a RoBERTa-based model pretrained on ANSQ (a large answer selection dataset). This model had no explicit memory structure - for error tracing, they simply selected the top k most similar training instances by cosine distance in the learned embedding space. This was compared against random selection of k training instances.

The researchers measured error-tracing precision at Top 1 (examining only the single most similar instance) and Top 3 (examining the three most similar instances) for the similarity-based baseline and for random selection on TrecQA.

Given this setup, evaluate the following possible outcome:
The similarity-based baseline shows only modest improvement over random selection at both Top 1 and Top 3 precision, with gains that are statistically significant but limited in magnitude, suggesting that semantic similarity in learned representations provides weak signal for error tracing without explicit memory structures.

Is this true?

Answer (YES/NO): NO